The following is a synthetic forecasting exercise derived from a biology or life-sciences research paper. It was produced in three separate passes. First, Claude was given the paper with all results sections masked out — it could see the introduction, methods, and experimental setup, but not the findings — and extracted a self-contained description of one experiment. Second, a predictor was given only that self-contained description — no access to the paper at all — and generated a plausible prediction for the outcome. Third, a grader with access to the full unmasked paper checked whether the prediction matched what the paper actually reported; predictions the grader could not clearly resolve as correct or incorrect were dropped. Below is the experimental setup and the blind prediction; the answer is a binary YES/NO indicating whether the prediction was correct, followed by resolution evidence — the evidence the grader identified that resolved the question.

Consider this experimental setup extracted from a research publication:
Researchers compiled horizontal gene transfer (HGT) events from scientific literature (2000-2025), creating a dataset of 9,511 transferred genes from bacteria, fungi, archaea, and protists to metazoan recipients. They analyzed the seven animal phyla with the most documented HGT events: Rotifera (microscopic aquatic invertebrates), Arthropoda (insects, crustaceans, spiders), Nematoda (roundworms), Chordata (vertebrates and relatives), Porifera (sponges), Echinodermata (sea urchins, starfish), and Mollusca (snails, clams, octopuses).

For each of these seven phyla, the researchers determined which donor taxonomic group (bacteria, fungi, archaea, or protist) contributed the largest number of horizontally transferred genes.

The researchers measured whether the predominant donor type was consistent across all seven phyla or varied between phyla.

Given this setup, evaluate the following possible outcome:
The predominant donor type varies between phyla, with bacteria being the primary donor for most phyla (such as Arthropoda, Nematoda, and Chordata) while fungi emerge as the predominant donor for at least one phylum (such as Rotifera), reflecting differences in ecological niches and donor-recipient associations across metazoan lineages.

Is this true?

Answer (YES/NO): NO